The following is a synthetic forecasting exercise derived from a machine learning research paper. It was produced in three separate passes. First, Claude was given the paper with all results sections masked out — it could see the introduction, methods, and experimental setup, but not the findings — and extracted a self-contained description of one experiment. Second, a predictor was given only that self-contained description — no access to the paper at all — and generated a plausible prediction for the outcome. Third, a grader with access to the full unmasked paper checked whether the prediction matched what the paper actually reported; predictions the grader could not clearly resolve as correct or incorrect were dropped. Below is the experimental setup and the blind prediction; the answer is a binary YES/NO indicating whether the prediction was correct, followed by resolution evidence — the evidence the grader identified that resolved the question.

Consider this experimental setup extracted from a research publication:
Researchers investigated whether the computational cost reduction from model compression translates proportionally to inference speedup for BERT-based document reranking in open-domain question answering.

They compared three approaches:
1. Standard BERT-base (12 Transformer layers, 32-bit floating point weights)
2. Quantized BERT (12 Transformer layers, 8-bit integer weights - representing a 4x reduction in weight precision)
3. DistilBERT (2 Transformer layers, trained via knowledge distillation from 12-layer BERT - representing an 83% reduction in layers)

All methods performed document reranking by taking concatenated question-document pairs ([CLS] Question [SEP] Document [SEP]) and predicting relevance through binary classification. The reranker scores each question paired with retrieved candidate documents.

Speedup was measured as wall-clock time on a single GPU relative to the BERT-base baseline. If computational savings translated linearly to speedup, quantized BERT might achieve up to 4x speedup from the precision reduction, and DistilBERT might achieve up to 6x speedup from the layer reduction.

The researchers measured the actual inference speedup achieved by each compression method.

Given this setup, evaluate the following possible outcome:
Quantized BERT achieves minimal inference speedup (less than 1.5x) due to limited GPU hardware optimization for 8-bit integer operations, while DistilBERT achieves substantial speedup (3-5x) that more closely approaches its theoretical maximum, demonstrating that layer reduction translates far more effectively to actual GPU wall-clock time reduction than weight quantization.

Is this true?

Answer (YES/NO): NO